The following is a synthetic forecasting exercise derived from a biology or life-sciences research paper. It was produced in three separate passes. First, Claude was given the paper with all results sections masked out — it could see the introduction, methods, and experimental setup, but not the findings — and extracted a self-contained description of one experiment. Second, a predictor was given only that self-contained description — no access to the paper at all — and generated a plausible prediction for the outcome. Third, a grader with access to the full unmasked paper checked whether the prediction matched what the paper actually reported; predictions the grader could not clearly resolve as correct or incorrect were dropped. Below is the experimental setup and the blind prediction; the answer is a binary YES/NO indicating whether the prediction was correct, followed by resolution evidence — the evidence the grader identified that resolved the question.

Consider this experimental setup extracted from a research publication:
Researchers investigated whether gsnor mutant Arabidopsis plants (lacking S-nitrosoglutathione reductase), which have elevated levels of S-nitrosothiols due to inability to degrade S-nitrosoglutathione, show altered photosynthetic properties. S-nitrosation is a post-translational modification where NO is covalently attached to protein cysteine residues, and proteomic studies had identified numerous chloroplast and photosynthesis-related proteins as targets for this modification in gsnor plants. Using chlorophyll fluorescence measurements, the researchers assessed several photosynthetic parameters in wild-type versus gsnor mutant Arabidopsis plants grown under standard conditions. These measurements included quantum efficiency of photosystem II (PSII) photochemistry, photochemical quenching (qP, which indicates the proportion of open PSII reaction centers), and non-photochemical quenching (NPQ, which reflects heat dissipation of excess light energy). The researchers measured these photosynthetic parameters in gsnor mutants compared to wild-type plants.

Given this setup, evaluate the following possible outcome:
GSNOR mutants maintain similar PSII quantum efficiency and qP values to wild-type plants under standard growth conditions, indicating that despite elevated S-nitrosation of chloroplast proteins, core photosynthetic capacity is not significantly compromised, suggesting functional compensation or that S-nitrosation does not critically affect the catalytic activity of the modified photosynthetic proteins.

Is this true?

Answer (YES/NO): NO